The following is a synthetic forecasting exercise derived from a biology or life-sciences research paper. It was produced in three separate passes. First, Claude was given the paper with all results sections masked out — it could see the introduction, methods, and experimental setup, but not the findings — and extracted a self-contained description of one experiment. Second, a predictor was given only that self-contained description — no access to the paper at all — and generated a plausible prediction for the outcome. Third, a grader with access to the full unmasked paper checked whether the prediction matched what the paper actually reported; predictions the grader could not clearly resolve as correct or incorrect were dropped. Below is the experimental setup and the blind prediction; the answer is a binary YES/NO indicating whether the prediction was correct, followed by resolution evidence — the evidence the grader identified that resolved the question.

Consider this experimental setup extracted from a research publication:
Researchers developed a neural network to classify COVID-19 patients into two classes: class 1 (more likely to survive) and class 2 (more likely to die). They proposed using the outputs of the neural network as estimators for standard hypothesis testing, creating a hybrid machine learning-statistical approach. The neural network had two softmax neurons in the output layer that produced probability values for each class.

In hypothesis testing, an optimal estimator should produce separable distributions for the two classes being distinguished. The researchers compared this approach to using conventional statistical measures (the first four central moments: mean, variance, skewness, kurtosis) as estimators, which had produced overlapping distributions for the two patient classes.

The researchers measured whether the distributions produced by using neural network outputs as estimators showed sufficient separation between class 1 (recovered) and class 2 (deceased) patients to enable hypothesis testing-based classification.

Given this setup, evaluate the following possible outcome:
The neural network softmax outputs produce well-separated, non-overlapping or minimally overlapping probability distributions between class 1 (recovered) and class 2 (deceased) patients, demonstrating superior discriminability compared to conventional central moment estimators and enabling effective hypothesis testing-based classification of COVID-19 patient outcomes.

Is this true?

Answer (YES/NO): YES